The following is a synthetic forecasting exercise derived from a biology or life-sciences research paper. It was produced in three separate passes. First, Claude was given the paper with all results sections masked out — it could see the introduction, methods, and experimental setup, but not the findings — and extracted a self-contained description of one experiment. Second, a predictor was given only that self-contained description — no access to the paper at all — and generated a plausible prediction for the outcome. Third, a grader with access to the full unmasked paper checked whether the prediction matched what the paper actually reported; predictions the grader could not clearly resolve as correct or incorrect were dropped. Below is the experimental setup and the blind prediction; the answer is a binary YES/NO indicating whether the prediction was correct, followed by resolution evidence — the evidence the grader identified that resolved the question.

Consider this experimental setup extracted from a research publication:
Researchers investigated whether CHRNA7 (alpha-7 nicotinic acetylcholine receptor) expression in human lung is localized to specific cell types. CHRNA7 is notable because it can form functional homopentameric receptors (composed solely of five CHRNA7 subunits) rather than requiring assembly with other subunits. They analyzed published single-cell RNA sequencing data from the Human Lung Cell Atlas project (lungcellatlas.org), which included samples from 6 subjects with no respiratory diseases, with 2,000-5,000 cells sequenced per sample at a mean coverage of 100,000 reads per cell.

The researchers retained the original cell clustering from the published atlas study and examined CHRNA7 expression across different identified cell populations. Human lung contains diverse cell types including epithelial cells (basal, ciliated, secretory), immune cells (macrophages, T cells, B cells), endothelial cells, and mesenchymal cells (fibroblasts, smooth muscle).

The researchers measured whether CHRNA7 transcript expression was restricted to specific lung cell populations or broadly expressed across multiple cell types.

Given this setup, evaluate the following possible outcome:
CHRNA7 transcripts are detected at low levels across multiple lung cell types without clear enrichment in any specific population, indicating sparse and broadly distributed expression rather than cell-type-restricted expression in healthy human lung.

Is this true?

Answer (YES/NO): NO